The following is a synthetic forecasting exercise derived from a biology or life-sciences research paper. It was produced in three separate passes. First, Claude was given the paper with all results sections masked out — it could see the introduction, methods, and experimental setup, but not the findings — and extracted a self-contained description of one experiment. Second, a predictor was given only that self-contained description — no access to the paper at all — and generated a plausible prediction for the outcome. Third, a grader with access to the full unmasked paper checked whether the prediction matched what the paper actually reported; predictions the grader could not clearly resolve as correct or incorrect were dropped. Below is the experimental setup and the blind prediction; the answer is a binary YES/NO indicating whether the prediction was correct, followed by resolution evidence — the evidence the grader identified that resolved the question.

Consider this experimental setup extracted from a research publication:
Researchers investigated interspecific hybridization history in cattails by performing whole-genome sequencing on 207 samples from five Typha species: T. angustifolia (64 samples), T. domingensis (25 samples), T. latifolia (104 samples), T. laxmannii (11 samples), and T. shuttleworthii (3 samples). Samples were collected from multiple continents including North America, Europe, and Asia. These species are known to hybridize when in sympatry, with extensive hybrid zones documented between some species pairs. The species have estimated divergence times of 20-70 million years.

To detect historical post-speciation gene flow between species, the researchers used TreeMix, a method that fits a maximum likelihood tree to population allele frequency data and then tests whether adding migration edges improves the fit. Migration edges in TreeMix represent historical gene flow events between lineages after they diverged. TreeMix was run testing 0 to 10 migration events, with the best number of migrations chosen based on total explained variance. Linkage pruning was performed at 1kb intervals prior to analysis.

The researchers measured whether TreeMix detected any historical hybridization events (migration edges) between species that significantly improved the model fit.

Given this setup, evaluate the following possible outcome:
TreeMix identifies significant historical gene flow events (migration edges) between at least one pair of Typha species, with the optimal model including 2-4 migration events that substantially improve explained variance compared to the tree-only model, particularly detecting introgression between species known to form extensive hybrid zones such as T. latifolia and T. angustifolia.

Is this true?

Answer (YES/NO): NO